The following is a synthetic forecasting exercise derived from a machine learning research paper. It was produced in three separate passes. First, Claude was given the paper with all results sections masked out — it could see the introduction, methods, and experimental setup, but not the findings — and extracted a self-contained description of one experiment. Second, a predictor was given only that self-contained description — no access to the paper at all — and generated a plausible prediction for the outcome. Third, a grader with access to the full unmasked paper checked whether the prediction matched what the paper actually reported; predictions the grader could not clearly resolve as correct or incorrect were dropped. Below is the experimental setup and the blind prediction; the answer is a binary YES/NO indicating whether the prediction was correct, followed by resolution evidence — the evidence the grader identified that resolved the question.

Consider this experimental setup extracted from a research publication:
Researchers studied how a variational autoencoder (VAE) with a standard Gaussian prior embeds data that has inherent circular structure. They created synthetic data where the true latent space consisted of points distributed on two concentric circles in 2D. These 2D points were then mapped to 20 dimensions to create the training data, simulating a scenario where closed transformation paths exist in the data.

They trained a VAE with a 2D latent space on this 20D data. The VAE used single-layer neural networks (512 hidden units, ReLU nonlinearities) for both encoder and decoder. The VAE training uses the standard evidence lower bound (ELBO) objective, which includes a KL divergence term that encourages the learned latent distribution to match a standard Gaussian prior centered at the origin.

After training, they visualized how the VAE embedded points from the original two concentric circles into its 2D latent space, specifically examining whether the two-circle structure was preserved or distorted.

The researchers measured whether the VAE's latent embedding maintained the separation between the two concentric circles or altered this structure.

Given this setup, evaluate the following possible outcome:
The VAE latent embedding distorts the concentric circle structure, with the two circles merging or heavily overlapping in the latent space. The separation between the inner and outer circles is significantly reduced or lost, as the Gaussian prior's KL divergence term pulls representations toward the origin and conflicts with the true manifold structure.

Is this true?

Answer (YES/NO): YES